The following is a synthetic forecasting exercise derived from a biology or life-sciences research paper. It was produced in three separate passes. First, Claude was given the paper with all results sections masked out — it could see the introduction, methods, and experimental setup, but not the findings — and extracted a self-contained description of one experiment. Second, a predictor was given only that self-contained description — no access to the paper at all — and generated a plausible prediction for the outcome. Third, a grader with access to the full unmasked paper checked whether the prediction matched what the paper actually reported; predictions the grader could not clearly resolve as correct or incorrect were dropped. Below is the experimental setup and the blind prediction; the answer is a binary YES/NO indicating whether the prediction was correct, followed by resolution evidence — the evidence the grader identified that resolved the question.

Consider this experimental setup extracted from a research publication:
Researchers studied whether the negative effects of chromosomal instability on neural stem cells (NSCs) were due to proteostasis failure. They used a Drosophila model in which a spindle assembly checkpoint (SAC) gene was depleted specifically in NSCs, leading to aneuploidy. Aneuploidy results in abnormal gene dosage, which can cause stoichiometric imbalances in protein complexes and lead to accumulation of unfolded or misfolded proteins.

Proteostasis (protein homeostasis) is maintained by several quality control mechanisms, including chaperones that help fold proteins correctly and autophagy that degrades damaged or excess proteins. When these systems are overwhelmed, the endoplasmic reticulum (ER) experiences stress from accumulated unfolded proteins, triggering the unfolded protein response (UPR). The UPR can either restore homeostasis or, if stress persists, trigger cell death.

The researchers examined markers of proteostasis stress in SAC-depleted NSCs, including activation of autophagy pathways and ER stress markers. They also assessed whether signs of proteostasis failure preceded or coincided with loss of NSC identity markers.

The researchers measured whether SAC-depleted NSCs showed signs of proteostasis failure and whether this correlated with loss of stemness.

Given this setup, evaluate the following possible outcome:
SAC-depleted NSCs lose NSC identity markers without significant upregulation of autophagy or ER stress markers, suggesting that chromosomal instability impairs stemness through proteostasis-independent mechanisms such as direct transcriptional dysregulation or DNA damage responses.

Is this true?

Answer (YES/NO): NO